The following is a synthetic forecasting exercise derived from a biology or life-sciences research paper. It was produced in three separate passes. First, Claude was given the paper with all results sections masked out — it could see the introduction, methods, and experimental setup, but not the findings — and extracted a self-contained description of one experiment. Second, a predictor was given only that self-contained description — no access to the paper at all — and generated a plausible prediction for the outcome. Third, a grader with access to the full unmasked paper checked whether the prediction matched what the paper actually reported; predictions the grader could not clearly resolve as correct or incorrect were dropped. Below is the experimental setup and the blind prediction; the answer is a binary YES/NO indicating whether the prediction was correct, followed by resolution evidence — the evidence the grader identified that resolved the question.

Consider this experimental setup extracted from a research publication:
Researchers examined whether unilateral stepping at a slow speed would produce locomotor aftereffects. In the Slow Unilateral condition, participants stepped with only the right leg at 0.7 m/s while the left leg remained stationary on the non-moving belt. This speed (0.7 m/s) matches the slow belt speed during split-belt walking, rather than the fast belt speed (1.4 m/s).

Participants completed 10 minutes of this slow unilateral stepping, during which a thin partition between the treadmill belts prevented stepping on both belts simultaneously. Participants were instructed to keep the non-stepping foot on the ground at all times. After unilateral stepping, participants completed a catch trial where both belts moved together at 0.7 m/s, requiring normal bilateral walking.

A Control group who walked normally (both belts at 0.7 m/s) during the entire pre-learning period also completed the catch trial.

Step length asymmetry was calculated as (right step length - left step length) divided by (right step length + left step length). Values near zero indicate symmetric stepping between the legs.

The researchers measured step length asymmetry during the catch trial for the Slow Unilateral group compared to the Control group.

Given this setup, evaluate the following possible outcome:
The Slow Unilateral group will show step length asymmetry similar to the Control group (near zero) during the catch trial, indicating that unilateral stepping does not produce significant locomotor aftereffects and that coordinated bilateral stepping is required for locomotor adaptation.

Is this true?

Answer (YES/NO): NO